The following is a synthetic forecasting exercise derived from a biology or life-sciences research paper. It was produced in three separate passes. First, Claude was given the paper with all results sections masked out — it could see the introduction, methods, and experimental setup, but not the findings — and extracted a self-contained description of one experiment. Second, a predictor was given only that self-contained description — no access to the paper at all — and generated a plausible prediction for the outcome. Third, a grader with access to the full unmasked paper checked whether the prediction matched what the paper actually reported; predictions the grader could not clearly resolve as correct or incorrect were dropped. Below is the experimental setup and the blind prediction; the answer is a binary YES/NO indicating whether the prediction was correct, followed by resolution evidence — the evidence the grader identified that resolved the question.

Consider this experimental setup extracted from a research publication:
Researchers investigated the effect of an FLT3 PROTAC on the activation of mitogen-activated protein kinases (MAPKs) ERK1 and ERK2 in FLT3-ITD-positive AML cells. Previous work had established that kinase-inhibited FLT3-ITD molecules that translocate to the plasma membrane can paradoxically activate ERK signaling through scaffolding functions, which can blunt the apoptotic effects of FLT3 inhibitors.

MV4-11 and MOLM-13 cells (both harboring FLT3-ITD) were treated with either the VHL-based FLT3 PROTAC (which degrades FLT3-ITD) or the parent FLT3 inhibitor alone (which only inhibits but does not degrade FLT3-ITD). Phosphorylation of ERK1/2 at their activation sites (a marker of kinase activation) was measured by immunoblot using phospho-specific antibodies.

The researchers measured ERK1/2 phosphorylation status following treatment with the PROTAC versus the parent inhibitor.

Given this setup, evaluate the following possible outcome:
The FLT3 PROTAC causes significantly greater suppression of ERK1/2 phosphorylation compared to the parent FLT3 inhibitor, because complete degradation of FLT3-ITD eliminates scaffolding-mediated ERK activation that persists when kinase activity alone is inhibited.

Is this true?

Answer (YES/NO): YES